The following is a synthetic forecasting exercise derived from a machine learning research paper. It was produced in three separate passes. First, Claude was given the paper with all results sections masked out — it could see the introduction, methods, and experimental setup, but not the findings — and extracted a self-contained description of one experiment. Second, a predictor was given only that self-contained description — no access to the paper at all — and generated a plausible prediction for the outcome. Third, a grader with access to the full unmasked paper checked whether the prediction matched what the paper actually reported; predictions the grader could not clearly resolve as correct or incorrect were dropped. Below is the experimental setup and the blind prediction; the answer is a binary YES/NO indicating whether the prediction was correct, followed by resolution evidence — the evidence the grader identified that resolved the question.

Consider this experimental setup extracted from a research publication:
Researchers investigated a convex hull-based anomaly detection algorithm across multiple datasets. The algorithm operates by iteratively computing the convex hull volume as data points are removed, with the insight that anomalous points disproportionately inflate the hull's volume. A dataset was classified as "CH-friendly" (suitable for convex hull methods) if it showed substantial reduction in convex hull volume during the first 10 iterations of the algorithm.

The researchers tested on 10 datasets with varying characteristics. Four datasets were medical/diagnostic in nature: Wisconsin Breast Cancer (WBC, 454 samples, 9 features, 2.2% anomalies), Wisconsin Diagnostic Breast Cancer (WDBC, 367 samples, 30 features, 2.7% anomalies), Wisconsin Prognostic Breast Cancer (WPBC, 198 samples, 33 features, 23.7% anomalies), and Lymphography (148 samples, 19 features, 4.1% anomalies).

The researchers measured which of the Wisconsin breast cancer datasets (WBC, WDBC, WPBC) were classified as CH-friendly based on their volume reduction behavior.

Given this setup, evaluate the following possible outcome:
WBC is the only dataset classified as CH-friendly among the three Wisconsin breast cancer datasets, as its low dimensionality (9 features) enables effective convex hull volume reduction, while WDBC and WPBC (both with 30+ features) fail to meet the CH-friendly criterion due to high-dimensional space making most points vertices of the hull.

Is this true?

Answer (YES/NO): NO